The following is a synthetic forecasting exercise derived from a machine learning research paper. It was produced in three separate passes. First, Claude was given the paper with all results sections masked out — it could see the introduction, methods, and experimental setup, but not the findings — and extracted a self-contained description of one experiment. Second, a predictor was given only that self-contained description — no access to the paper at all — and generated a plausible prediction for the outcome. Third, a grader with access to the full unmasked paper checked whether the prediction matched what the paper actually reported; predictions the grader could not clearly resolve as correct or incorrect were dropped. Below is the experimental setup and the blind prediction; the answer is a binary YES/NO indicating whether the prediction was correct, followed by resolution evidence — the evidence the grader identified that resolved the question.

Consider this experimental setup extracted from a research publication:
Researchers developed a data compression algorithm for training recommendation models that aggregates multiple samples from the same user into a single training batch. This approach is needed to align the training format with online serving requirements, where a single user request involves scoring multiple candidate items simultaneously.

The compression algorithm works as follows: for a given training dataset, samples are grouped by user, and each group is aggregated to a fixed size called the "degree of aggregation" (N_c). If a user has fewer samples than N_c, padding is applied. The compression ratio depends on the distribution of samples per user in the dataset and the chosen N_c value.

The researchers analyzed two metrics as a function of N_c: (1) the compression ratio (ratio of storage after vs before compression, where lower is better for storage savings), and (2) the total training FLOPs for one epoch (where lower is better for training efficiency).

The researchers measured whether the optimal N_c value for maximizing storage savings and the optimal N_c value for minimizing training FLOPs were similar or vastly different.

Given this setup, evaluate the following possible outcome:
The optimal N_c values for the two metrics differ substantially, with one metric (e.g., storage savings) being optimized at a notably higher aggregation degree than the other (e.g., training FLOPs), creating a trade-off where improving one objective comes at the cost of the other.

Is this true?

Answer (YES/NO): NO